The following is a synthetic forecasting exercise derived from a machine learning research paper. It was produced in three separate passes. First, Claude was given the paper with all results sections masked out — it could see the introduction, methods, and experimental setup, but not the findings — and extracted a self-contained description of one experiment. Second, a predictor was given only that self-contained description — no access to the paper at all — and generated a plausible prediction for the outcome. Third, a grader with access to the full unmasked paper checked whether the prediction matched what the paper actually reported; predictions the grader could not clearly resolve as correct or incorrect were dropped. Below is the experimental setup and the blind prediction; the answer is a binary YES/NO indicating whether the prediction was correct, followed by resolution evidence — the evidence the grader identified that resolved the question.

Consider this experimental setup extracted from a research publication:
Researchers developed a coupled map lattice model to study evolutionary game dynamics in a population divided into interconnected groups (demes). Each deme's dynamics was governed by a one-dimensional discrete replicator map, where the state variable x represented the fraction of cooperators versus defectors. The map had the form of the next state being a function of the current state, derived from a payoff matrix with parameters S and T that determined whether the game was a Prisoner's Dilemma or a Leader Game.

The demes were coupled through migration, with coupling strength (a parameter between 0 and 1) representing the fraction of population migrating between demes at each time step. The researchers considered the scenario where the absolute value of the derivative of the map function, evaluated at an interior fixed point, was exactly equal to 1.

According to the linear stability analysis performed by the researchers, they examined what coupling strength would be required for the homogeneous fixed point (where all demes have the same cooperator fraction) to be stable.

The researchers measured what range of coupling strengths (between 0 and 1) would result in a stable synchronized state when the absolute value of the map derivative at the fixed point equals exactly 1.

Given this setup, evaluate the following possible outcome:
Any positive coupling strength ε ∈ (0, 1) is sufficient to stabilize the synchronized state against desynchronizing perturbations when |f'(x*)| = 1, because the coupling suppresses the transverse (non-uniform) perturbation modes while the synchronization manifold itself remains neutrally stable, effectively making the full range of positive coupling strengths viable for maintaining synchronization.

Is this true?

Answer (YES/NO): YES